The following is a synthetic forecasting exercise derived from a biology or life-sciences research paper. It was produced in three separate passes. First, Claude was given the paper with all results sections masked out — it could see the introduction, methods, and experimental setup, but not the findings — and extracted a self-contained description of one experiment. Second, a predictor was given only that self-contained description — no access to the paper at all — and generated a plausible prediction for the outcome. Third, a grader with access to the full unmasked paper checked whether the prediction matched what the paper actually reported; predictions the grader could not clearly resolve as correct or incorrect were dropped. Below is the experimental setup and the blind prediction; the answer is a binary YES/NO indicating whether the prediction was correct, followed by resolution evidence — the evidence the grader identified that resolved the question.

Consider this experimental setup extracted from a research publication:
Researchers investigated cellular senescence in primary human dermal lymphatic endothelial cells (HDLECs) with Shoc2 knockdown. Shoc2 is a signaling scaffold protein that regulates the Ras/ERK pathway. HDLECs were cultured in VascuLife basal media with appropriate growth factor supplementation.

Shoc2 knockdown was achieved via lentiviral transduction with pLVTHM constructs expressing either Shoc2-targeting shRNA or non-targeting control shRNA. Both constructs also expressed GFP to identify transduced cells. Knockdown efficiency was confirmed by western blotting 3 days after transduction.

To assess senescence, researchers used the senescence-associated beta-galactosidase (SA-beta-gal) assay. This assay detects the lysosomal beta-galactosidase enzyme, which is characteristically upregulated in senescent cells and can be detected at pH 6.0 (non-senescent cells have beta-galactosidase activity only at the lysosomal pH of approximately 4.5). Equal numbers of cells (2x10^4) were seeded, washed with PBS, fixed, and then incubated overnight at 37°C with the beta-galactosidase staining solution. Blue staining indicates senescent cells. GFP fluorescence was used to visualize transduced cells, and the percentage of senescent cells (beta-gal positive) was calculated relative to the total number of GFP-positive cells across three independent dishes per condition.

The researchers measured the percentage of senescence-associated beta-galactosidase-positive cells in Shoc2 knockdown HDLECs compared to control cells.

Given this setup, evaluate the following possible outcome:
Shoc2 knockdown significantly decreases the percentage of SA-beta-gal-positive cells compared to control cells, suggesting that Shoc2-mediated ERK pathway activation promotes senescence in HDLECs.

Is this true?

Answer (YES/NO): NO